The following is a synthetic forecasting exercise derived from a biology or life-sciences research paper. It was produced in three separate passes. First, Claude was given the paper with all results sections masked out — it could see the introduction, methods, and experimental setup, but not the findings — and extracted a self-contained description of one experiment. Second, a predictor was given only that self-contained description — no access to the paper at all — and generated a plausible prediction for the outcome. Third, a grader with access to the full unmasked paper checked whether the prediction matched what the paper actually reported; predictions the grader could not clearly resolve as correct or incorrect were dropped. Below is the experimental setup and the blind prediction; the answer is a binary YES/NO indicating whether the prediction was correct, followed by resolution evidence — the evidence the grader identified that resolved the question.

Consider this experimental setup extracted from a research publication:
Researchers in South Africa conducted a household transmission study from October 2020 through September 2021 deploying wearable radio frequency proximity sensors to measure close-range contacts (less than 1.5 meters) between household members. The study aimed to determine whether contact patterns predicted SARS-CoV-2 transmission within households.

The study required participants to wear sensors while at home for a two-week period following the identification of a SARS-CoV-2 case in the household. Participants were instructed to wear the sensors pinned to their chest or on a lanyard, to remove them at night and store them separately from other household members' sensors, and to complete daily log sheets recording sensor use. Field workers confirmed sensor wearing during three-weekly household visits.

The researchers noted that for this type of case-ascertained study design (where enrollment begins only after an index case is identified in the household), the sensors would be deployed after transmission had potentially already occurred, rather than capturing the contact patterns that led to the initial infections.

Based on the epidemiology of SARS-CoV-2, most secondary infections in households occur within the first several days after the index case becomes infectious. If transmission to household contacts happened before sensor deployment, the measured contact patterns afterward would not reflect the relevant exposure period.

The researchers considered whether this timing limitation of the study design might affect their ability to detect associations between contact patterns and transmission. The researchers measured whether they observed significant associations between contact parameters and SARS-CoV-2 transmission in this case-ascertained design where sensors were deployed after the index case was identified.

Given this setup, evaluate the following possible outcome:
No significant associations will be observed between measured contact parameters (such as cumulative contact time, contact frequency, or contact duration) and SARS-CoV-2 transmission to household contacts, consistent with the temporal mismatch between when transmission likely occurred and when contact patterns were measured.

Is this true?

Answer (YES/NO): YES